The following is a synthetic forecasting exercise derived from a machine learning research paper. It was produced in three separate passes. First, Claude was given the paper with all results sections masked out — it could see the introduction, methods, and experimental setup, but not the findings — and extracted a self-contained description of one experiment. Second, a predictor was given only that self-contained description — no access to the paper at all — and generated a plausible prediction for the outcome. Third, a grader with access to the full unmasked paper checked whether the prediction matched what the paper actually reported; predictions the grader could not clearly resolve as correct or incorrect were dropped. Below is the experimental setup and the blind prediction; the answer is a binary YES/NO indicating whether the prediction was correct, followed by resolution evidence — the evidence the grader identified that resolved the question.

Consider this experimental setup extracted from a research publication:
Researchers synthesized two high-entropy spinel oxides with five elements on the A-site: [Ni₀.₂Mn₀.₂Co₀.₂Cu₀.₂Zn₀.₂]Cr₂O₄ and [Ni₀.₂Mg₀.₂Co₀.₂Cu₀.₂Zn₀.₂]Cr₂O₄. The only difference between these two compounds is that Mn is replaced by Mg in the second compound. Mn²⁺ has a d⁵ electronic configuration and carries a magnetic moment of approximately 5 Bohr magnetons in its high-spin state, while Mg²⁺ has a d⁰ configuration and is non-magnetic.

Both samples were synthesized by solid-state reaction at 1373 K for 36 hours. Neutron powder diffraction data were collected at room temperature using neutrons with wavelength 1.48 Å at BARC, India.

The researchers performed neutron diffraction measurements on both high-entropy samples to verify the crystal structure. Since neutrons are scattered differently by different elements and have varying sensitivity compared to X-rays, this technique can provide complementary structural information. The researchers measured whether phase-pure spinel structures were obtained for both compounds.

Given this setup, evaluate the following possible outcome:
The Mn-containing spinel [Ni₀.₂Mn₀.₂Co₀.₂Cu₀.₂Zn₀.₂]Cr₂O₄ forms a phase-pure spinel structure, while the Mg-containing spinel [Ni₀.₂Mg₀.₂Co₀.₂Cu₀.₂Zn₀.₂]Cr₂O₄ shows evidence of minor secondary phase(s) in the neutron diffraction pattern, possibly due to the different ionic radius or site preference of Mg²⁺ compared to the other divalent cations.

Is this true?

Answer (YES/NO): NO